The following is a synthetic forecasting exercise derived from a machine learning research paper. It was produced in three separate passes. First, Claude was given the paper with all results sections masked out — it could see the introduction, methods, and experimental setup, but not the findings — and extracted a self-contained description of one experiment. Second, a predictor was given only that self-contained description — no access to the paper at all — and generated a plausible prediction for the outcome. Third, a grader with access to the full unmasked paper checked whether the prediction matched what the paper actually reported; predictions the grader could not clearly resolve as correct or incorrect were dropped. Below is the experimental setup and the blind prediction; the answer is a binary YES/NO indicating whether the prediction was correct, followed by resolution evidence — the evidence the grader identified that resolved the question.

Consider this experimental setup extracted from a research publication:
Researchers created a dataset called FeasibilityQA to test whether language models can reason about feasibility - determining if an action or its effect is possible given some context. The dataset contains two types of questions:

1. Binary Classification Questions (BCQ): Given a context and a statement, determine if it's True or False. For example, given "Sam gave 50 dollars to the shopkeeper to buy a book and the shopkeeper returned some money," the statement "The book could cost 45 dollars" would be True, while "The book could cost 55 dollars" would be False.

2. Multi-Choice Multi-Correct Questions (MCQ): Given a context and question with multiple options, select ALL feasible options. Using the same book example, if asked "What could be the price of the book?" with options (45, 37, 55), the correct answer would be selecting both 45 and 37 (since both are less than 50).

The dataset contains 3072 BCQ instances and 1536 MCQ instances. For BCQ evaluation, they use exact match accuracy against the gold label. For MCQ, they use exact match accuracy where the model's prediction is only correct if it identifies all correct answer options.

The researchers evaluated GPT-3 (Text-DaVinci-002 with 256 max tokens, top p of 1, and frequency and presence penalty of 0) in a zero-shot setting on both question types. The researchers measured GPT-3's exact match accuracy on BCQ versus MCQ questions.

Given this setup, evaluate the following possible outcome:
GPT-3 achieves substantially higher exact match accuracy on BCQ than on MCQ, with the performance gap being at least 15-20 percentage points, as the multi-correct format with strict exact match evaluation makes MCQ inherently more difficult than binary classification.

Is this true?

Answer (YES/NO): YES